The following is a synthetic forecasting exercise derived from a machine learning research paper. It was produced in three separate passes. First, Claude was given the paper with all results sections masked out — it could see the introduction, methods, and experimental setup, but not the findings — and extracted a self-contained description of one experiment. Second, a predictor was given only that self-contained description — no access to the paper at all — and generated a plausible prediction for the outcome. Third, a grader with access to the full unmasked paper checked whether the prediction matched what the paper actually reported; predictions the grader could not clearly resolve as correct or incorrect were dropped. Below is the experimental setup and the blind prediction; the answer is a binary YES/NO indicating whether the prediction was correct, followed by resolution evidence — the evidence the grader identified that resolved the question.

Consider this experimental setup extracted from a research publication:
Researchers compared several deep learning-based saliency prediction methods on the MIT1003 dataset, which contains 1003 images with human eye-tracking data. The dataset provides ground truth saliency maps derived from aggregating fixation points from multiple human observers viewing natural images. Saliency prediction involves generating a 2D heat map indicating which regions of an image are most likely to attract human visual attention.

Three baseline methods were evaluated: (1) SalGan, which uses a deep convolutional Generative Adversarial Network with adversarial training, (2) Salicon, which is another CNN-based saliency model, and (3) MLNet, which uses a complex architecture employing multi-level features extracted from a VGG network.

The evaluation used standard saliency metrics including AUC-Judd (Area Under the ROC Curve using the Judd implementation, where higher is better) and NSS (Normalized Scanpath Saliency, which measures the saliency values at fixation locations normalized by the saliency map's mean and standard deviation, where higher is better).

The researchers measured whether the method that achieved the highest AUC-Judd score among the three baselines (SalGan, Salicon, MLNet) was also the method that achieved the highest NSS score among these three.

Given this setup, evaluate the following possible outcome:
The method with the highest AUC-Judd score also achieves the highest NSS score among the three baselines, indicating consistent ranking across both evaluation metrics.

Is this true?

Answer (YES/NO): NO